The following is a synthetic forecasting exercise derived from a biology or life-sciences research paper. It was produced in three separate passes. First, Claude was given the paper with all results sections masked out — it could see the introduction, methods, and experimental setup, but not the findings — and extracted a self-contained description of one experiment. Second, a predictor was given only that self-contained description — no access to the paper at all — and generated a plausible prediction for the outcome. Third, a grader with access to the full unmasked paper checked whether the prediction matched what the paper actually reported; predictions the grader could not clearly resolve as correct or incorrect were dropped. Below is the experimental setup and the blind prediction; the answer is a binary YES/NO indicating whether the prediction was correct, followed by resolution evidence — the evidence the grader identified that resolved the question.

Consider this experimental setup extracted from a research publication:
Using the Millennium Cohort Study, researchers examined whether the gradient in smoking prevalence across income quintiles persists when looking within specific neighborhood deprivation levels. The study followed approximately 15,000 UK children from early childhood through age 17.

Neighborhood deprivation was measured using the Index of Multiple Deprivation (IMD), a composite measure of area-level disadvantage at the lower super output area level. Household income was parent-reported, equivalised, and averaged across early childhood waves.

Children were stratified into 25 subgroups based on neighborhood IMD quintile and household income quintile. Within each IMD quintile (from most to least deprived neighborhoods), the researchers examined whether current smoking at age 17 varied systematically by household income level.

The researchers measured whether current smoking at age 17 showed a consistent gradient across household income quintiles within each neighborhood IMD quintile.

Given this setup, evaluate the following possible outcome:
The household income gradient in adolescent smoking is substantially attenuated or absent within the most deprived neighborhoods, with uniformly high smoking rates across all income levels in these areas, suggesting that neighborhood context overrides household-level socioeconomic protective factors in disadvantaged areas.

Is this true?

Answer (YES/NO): NO